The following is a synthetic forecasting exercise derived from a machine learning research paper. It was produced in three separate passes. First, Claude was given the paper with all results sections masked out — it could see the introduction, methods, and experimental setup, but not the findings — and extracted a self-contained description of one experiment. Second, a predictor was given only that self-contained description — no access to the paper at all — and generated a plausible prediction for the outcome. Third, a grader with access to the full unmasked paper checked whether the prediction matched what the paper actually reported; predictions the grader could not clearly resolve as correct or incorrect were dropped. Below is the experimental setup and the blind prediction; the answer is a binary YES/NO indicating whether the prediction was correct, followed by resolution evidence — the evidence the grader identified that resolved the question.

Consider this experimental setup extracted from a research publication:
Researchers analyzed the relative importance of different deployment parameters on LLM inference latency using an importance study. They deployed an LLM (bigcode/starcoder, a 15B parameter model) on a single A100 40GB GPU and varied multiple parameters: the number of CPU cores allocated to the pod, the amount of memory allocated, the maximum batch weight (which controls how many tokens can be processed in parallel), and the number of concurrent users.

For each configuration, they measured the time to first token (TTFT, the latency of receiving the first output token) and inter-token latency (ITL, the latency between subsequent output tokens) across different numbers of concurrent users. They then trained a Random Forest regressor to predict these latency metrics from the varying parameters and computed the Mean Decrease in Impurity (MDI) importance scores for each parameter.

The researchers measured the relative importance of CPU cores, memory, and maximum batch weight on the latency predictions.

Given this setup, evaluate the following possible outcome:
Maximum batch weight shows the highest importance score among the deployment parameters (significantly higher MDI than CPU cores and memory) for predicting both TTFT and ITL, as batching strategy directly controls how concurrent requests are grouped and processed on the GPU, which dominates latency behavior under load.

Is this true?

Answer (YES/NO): YES